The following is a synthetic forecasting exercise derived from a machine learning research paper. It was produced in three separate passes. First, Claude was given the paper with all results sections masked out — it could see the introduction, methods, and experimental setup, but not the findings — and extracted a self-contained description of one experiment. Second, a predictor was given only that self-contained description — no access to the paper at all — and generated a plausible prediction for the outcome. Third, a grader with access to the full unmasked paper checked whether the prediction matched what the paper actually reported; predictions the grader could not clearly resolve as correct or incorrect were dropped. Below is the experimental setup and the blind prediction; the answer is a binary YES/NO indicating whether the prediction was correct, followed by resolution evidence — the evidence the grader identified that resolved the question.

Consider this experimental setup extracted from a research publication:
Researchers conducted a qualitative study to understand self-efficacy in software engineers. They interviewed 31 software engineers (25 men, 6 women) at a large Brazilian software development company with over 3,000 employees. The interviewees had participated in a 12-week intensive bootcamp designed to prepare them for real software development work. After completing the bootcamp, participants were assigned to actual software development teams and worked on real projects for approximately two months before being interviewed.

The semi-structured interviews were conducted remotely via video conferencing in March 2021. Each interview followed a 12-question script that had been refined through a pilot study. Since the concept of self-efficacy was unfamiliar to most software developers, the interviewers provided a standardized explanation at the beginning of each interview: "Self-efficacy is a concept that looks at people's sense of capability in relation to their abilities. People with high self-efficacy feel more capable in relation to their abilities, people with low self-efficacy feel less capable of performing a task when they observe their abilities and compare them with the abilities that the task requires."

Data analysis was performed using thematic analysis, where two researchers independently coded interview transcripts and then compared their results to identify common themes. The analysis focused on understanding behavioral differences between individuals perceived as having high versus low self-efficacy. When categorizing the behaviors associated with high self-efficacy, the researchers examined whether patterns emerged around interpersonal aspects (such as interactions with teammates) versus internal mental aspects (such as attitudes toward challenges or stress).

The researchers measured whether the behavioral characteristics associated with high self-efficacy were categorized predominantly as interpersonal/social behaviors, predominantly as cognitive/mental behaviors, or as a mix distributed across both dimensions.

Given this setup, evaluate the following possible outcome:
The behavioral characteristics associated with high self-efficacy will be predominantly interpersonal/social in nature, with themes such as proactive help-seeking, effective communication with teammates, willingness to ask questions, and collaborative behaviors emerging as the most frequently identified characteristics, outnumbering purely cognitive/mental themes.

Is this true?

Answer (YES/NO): NO